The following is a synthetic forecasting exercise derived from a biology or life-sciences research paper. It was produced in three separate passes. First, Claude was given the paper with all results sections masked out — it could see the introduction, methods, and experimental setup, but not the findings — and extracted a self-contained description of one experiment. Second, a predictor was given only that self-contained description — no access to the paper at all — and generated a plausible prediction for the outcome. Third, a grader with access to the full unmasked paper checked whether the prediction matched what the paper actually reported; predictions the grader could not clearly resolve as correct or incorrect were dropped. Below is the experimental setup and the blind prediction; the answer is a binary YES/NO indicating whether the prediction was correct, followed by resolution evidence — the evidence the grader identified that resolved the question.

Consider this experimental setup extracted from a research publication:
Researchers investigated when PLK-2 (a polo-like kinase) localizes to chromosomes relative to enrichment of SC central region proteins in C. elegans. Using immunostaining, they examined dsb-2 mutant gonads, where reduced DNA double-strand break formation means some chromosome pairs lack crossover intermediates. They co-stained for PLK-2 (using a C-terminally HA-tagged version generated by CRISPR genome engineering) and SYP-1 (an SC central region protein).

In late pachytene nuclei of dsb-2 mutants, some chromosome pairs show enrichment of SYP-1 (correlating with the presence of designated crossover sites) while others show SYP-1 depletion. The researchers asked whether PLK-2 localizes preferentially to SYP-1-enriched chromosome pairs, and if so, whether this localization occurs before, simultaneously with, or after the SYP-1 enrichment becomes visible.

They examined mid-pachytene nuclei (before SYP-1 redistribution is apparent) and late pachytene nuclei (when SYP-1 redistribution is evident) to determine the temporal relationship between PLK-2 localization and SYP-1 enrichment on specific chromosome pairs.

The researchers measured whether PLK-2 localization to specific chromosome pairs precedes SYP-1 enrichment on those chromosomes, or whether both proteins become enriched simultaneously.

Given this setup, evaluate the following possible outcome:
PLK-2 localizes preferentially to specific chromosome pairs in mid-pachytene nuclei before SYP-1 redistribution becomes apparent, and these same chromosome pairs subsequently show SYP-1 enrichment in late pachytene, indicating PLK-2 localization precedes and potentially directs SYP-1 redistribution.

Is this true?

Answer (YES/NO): YES